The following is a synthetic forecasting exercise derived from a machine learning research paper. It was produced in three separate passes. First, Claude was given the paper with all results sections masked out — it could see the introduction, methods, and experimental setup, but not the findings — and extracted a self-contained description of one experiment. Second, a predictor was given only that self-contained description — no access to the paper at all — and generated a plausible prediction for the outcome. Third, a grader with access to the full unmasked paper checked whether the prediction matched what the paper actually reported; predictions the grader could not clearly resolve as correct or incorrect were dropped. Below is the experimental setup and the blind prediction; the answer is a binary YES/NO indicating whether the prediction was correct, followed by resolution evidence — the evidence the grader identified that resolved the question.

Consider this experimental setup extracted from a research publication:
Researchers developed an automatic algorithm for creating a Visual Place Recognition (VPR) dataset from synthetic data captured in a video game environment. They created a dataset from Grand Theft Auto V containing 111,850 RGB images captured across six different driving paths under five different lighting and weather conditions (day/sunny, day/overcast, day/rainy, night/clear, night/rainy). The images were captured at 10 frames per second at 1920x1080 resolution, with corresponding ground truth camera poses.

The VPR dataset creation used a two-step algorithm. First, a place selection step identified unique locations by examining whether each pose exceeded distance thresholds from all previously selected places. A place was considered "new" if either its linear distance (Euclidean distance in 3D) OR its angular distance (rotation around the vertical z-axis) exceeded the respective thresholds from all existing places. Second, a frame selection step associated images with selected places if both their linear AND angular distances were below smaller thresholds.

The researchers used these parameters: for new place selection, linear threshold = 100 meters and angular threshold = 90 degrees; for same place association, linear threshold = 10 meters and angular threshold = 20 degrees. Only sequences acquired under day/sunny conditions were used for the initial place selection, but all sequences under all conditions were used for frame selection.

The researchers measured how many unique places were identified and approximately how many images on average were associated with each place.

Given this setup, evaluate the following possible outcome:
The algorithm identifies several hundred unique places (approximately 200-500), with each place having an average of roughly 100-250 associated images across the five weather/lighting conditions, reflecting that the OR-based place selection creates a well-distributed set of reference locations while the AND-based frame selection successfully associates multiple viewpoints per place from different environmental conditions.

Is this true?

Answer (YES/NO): NO